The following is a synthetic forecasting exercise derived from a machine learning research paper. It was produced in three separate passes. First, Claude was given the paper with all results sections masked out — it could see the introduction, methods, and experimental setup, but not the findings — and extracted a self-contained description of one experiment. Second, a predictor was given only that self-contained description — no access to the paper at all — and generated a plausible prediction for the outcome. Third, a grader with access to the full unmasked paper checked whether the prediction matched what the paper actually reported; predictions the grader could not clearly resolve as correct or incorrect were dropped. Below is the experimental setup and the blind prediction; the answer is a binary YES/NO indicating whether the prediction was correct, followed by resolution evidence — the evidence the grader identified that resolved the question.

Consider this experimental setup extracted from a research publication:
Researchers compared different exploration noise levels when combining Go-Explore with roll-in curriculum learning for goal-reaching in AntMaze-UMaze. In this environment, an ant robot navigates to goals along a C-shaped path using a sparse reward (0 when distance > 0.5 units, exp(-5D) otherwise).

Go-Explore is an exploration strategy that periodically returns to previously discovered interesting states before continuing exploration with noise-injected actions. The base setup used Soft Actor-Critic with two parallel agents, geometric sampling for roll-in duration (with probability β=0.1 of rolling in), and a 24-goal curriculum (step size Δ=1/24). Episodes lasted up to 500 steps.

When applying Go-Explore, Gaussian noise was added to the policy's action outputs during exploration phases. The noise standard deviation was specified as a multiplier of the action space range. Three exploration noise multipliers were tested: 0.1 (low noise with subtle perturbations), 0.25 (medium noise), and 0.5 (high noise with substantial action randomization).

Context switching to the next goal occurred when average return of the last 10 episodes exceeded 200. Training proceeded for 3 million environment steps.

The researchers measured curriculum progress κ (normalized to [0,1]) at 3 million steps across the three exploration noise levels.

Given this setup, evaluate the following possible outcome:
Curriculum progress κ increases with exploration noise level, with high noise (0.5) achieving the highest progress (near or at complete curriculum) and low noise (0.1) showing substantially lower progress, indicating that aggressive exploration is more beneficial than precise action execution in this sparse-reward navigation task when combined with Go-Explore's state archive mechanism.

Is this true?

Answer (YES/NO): NO